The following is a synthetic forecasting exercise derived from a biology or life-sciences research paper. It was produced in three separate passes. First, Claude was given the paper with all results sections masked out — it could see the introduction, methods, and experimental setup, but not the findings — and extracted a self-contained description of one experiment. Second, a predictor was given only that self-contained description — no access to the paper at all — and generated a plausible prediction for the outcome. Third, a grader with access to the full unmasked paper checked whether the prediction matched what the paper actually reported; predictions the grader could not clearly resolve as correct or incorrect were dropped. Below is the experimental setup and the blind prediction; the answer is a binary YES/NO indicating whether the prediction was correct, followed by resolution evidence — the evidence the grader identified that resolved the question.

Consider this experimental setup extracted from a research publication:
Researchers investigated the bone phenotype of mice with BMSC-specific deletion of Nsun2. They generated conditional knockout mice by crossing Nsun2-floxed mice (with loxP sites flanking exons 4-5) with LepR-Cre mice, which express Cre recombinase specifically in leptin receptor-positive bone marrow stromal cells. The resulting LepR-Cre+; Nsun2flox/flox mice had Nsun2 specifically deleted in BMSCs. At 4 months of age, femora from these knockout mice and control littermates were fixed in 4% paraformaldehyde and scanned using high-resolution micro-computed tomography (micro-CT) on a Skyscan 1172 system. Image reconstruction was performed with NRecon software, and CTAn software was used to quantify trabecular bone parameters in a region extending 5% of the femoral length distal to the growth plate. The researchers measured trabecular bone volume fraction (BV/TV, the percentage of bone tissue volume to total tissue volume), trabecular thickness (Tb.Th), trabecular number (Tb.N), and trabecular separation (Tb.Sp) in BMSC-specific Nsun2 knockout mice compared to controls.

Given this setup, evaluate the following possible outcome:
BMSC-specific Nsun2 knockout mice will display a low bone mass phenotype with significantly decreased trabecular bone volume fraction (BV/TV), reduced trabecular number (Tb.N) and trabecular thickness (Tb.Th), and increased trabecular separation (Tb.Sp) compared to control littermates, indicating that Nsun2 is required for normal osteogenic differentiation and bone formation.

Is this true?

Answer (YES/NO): YES